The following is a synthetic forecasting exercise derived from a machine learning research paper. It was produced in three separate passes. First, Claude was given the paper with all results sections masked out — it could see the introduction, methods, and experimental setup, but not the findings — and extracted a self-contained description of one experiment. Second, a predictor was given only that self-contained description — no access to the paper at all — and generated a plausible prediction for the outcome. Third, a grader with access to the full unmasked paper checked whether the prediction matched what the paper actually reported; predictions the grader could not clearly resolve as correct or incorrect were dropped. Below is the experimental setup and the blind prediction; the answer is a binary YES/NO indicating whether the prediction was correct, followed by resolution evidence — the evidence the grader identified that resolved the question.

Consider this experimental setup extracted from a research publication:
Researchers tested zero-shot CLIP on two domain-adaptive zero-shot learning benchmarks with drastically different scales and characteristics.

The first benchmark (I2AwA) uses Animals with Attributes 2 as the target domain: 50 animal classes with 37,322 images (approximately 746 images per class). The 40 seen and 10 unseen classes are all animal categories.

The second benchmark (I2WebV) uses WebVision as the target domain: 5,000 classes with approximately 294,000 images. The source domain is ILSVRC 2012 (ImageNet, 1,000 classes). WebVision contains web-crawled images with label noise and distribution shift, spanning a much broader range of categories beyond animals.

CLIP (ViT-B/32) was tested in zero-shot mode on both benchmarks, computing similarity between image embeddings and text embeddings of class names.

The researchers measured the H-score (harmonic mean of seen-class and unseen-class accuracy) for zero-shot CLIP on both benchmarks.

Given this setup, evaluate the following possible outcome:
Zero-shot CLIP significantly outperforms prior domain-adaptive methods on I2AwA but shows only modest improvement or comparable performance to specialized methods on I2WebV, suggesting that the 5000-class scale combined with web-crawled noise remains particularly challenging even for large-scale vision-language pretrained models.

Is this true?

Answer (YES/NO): NO